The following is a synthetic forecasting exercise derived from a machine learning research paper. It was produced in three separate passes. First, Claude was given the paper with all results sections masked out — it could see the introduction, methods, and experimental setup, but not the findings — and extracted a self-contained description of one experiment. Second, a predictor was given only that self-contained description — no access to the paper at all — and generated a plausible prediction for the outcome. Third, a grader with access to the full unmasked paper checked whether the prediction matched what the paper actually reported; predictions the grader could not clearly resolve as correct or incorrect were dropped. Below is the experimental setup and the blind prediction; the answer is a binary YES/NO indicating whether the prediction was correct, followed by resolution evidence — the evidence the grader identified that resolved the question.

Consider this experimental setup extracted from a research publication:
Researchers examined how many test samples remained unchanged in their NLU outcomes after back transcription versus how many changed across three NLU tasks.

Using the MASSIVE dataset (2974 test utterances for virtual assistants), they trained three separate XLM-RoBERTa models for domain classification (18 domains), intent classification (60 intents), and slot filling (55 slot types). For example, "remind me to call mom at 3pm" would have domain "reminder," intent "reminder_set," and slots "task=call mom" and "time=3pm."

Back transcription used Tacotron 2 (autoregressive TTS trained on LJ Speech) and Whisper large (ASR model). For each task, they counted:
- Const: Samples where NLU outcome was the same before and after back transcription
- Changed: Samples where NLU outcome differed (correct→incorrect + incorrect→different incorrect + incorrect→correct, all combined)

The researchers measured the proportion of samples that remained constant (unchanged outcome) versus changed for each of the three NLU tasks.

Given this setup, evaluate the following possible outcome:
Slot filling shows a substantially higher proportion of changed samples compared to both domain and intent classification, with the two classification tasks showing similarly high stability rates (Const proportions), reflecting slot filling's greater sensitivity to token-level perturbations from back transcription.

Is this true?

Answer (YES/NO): YES